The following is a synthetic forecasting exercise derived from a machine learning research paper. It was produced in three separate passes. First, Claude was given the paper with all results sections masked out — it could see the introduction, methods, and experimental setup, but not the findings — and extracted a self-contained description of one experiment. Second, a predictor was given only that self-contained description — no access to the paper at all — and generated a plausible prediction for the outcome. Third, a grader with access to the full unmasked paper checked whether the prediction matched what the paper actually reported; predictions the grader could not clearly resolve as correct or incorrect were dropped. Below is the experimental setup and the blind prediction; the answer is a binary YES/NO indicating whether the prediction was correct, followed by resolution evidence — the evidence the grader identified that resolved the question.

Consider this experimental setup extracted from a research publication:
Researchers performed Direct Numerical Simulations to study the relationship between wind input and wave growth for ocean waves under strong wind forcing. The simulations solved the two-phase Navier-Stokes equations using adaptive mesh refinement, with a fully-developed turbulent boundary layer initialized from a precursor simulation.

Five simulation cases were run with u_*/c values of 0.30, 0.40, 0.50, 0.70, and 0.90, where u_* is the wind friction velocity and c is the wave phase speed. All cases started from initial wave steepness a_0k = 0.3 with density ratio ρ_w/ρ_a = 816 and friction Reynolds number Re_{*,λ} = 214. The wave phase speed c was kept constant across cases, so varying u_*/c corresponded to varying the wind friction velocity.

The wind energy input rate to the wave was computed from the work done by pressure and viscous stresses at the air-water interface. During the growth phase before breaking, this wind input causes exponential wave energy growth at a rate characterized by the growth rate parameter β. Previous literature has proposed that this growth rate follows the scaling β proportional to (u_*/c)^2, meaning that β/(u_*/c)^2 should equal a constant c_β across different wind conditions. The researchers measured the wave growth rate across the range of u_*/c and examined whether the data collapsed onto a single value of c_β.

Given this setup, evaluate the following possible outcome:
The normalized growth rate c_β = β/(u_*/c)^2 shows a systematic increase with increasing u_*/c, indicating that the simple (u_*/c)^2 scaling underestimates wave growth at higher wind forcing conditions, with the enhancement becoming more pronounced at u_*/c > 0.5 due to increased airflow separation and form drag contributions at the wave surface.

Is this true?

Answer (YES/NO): NO